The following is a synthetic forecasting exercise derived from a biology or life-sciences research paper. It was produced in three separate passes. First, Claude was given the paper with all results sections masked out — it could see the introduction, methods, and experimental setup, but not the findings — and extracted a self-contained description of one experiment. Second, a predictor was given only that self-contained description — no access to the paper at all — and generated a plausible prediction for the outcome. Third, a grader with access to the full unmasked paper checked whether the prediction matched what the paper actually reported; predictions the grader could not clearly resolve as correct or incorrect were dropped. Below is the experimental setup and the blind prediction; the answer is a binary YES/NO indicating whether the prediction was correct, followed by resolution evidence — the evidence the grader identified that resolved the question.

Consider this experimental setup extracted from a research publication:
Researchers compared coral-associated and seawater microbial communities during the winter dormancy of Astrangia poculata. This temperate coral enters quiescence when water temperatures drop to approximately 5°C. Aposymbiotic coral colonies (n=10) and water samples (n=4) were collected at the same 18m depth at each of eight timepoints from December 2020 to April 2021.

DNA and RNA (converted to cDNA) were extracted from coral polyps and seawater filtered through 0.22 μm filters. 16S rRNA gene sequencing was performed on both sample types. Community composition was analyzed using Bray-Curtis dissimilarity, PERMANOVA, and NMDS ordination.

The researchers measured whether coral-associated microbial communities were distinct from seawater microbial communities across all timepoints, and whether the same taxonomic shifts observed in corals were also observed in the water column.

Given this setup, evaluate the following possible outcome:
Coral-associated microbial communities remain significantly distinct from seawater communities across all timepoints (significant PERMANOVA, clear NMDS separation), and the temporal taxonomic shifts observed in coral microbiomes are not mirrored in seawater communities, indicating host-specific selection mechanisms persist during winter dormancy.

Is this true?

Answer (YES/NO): YES